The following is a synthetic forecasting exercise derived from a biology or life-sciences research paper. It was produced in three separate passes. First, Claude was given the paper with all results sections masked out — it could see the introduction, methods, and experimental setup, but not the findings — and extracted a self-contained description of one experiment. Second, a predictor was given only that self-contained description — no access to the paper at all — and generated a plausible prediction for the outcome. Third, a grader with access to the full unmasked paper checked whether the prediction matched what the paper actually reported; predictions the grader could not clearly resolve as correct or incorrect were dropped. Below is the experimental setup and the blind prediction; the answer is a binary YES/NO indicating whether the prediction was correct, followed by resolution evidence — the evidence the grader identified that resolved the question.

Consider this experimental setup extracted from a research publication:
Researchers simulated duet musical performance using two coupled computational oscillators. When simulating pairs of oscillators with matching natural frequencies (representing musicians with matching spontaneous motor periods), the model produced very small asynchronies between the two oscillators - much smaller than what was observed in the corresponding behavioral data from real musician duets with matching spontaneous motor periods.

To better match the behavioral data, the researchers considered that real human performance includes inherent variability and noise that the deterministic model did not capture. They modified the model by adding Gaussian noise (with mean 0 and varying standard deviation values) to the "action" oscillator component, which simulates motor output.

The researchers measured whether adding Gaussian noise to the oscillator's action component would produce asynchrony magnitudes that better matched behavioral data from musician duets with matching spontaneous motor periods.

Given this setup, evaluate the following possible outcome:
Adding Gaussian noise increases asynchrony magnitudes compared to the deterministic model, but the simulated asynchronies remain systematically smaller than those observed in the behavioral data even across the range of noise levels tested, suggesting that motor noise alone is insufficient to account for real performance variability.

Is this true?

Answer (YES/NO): NO